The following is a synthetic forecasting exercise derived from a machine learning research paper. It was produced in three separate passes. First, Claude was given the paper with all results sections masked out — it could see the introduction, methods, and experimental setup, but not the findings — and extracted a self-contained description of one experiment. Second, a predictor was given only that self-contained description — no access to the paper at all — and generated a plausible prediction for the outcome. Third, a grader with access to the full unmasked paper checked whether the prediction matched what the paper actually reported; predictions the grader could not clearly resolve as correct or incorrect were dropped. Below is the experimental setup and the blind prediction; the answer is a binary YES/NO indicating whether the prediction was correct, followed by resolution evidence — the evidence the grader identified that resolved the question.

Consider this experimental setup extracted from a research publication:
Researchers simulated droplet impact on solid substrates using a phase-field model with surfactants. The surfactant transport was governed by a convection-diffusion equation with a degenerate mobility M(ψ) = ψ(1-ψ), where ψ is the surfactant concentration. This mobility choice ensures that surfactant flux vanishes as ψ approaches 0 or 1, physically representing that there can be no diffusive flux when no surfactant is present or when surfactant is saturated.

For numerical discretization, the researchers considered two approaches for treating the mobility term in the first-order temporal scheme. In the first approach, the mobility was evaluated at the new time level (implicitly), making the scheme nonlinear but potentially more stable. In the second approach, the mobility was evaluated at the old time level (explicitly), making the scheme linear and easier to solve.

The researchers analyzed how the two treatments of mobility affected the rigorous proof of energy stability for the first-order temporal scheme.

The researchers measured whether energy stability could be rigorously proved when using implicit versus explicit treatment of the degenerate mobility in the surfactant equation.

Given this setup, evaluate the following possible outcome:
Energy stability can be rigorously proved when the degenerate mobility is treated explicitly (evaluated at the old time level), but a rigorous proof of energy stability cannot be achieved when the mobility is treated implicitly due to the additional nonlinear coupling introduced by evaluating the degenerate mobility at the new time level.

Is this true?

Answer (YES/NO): NO